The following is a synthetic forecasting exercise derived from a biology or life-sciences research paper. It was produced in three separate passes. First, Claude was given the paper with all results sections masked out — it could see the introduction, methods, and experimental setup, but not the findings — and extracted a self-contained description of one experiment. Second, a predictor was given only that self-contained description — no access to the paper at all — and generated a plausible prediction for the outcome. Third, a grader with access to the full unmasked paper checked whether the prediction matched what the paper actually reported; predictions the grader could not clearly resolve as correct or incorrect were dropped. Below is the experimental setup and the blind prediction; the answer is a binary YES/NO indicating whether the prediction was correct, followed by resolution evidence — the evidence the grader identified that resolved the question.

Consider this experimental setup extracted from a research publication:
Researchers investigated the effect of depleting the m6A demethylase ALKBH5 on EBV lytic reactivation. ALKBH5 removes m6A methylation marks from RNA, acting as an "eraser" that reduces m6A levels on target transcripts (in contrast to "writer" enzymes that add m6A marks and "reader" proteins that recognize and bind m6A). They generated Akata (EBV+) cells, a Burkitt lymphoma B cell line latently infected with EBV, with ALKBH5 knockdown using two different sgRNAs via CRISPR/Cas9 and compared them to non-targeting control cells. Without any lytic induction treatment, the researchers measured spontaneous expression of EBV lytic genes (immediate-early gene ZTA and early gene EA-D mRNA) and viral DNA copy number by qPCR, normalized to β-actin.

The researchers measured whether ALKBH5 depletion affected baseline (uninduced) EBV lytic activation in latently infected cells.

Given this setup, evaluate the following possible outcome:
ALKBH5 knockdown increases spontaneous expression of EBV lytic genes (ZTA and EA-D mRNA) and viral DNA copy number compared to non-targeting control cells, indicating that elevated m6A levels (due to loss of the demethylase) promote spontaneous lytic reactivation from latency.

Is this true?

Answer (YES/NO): NO